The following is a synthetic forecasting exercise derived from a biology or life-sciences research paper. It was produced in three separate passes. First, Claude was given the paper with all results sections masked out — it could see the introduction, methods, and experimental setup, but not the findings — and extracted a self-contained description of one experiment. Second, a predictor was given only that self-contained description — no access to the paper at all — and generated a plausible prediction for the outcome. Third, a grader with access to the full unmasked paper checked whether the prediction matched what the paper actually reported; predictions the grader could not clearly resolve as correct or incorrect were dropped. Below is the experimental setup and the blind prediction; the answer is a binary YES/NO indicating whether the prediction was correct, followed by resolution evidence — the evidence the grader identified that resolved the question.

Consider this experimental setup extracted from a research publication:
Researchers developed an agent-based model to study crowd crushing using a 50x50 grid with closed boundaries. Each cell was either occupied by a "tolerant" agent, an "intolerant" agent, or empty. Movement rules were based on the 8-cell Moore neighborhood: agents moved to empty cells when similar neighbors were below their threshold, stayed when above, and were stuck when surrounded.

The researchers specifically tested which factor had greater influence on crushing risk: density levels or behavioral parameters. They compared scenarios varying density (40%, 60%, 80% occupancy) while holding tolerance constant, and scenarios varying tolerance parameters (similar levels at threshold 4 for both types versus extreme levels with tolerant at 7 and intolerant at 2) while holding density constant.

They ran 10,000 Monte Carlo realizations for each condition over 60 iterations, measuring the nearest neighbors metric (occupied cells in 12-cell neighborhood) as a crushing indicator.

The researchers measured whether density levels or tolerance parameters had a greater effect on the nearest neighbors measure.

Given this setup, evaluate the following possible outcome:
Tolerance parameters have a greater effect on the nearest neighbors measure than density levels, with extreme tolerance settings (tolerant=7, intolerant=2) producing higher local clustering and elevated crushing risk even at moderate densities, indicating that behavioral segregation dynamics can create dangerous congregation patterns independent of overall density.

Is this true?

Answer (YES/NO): NO